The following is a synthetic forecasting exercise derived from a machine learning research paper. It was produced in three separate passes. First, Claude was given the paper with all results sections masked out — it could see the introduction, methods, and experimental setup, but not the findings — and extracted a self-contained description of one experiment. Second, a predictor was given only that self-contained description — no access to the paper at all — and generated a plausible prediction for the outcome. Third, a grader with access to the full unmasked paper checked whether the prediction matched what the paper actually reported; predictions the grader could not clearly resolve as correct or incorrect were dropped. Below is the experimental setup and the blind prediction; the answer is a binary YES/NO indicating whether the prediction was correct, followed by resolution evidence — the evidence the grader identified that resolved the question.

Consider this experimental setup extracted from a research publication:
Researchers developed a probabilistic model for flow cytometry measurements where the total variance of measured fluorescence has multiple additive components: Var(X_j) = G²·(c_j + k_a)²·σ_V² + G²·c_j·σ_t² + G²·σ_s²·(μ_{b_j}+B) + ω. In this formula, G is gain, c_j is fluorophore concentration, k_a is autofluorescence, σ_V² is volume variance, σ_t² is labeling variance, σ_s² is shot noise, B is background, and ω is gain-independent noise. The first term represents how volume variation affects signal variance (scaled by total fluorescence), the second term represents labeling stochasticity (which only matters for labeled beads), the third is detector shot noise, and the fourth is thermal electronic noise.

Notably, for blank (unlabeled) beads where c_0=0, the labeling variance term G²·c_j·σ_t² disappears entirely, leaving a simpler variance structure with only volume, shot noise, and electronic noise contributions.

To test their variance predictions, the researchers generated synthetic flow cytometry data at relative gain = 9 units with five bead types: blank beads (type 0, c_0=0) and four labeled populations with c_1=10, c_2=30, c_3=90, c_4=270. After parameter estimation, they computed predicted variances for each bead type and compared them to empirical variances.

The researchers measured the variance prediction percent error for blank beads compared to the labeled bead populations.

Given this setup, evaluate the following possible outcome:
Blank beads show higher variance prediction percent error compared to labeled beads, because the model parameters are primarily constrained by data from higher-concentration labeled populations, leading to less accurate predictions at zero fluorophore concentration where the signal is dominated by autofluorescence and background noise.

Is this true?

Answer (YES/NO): NO